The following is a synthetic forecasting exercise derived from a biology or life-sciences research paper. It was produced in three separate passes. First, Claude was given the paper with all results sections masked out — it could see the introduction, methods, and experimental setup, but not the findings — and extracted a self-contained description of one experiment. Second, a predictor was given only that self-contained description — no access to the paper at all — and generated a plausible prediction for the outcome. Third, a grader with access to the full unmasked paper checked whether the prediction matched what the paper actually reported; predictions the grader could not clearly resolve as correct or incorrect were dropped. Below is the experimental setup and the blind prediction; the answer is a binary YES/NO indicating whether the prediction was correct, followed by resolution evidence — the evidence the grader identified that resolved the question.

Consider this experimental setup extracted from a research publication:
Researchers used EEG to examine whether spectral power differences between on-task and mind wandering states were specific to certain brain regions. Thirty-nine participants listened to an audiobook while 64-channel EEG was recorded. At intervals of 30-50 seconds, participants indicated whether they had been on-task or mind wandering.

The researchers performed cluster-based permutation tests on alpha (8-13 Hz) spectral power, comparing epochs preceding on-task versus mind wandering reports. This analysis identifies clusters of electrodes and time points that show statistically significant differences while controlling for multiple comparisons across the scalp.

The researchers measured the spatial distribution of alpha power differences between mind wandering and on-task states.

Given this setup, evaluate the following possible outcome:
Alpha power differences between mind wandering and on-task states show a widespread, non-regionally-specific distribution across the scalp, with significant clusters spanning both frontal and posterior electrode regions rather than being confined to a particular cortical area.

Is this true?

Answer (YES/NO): YES